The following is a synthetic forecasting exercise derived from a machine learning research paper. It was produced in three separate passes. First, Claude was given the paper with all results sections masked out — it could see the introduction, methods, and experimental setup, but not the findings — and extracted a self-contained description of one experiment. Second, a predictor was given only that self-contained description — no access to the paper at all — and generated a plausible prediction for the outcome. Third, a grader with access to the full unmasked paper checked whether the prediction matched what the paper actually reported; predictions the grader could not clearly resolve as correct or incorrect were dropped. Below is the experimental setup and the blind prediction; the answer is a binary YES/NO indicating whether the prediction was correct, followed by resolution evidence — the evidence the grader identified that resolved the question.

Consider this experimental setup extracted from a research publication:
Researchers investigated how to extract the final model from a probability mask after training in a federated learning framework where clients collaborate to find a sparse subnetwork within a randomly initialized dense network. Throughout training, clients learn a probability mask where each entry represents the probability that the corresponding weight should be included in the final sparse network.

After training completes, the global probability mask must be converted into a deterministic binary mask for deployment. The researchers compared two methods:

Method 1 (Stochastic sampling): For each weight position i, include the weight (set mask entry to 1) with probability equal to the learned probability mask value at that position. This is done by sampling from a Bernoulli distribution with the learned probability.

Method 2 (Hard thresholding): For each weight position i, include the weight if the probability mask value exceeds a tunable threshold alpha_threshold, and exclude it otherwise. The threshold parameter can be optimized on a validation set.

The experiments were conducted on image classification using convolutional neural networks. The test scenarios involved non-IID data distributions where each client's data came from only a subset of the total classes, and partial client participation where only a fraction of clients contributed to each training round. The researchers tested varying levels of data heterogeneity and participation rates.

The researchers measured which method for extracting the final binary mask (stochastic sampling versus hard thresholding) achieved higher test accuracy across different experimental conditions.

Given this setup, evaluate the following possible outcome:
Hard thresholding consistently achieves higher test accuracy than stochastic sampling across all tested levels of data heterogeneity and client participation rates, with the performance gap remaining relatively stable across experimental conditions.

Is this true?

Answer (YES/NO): NO